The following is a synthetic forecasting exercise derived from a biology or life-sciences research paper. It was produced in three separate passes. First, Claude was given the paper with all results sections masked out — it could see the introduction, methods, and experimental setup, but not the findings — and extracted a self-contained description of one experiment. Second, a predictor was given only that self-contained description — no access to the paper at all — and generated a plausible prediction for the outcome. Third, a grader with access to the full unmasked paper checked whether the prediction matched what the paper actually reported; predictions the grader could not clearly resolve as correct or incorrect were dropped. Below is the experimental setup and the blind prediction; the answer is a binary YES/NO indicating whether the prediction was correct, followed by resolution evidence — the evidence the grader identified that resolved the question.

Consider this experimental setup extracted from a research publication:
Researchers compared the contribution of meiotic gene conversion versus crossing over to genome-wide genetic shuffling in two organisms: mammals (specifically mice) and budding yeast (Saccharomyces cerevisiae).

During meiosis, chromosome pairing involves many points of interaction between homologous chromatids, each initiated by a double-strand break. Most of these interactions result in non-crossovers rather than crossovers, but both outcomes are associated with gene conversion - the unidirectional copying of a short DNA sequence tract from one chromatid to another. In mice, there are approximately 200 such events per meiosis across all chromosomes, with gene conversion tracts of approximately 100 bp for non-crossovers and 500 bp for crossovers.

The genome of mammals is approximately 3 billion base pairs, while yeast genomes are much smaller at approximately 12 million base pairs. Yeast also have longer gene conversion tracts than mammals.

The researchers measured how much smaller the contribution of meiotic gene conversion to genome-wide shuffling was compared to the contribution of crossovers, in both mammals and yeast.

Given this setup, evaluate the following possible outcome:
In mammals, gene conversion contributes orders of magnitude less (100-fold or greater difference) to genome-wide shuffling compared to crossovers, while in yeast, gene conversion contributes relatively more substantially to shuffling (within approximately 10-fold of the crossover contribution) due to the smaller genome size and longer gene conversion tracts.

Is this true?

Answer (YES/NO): NO